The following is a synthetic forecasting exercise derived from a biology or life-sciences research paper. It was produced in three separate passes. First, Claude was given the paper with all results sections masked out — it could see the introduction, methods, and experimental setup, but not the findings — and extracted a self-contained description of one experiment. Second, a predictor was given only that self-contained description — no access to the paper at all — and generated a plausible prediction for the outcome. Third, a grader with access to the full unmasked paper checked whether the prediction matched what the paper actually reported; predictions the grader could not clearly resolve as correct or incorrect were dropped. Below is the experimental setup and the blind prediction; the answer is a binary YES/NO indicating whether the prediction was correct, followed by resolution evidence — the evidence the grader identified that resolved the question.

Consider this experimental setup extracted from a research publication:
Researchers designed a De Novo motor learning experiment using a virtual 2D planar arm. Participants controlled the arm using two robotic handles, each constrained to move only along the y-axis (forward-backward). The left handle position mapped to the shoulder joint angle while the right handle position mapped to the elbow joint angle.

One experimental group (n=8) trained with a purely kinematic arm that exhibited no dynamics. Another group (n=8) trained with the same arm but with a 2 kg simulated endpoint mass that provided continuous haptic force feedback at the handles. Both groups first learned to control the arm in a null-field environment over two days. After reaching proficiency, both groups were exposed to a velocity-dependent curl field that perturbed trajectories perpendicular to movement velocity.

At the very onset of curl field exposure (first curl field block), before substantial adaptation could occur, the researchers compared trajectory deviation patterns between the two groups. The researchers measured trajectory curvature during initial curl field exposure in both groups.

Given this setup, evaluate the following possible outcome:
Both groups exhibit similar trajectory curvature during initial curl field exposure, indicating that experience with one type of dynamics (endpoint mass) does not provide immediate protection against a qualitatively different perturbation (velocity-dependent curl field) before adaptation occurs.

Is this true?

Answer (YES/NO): NO